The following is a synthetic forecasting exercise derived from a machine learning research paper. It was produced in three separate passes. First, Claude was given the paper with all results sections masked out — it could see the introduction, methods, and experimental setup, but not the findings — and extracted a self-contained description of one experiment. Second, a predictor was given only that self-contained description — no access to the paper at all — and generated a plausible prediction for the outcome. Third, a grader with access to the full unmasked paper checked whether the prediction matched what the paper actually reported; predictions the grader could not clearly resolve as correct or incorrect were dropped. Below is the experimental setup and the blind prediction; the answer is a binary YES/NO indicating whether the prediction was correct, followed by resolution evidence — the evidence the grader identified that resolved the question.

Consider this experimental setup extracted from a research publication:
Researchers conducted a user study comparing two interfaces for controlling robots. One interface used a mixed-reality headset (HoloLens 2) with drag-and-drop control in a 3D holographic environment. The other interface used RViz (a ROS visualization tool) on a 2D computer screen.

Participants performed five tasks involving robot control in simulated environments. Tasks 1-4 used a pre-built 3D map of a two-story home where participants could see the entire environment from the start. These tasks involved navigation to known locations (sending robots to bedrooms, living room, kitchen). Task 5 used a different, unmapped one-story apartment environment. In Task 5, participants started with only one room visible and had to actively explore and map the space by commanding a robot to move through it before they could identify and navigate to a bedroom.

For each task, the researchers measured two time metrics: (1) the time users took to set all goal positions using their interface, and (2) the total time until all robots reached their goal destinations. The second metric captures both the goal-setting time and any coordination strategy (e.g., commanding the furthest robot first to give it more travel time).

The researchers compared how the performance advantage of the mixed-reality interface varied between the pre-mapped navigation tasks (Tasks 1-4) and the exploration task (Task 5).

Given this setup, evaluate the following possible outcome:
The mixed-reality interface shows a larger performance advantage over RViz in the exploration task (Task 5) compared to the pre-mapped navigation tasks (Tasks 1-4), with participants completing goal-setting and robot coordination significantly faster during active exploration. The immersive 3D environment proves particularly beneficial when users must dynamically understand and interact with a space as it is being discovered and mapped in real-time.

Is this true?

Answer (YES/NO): NO